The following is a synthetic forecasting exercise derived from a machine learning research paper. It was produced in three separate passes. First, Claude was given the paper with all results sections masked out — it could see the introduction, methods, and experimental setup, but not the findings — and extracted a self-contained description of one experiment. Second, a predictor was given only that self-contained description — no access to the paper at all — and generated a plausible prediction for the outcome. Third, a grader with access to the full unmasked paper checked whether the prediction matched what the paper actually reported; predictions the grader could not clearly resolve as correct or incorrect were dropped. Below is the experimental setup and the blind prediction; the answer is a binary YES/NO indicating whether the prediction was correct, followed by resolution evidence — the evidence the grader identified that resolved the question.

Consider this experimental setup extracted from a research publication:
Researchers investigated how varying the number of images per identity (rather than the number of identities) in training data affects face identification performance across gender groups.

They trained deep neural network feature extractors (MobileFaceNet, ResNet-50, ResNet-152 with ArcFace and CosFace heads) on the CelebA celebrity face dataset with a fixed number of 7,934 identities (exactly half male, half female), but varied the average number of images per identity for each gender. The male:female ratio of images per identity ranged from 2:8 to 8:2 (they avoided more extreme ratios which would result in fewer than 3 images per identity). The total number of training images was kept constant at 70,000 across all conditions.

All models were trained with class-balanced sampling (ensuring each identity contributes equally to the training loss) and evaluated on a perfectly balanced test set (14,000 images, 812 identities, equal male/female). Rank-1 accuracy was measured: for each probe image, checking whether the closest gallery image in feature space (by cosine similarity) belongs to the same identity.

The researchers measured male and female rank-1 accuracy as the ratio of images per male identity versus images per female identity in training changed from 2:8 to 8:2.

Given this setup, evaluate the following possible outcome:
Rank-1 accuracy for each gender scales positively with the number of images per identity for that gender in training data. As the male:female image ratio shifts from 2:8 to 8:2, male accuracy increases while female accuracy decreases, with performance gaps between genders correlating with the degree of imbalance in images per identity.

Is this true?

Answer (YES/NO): NO